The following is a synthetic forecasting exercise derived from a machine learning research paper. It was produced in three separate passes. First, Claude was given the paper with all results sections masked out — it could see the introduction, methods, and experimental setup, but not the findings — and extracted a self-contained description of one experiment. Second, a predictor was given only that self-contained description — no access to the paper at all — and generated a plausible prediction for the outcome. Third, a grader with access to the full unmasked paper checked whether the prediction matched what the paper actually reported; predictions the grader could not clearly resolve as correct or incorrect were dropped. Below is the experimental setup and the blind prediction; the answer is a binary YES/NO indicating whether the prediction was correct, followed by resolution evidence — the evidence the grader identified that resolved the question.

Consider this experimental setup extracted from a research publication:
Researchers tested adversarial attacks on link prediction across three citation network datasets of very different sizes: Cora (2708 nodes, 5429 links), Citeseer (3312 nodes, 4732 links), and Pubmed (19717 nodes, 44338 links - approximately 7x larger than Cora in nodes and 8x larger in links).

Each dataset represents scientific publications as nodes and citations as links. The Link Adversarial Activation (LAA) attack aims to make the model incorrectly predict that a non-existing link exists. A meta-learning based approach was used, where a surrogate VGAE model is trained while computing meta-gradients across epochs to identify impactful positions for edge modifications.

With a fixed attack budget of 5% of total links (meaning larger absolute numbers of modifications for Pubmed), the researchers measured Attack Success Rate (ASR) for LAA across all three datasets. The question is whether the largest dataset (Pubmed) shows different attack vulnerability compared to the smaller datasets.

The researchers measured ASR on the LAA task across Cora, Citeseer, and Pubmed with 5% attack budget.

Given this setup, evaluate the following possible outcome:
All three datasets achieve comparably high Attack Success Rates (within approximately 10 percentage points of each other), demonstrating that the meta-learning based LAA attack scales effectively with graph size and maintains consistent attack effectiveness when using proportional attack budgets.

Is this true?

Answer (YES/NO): YES